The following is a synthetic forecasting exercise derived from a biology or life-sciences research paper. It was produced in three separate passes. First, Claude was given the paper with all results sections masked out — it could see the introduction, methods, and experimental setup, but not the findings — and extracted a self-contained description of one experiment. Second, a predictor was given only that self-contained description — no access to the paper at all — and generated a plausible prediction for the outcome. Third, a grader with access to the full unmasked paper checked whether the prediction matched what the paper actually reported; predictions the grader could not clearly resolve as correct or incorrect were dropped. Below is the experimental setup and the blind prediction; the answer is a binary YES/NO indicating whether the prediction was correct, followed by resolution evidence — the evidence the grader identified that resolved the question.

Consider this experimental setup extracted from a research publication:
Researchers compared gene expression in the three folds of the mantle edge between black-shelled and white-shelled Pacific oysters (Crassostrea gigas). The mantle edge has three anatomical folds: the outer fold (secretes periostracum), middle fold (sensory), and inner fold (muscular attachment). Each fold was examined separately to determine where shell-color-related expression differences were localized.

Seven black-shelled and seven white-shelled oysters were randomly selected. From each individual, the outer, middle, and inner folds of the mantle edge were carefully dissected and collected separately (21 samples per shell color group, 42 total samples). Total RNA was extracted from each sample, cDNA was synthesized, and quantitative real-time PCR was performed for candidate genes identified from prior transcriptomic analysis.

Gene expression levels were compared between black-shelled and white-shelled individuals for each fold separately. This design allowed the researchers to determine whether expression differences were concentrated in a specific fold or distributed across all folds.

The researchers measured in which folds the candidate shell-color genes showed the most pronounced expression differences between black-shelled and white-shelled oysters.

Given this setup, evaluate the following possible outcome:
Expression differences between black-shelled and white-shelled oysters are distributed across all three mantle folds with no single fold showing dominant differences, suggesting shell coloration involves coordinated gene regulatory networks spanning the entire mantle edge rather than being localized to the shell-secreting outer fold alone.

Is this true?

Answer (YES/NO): NO